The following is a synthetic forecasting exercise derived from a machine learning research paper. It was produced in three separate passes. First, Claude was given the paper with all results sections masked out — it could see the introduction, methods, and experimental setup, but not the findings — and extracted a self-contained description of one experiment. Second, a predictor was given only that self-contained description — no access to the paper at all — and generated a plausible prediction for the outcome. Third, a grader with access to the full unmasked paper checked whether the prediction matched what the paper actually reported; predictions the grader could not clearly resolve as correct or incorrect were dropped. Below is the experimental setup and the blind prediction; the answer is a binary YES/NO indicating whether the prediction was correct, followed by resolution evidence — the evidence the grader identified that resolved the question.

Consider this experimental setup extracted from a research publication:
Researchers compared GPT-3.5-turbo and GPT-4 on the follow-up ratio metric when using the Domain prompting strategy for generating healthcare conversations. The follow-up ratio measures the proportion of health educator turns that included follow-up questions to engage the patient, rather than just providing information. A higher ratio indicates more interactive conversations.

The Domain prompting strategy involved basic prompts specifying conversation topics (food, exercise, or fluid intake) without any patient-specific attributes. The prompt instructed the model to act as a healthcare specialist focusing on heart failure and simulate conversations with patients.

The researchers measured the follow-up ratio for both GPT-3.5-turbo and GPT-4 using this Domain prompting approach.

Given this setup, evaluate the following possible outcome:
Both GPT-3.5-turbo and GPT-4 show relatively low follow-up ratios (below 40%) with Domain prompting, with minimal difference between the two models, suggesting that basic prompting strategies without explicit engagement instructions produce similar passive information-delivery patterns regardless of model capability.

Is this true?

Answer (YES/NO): NO